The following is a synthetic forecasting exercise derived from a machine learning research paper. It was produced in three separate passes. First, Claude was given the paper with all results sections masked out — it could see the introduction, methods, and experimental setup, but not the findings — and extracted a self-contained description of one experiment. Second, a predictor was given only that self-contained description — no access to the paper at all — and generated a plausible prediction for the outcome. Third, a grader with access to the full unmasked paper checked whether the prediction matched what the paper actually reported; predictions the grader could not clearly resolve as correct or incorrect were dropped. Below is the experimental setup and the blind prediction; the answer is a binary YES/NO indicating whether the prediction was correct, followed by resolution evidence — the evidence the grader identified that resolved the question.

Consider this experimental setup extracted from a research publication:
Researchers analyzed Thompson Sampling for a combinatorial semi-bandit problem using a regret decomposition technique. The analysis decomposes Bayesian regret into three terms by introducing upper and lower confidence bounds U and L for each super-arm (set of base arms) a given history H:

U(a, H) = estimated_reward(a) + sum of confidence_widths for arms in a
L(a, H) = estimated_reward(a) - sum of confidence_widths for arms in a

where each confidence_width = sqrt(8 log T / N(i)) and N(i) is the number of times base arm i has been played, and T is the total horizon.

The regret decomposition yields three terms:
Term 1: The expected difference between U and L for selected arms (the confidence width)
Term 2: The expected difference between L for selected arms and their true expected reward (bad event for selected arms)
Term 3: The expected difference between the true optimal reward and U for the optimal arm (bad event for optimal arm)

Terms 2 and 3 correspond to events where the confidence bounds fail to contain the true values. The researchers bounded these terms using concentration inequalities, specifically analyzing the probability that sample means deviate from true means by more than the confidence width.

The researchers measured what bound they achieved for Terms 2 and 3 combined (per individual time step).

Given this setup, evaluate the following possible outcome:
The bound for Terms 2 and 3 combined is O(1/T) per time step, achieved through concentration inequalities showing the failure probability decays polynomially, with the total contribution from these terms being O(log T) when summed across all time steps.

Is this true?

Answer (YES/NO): NO